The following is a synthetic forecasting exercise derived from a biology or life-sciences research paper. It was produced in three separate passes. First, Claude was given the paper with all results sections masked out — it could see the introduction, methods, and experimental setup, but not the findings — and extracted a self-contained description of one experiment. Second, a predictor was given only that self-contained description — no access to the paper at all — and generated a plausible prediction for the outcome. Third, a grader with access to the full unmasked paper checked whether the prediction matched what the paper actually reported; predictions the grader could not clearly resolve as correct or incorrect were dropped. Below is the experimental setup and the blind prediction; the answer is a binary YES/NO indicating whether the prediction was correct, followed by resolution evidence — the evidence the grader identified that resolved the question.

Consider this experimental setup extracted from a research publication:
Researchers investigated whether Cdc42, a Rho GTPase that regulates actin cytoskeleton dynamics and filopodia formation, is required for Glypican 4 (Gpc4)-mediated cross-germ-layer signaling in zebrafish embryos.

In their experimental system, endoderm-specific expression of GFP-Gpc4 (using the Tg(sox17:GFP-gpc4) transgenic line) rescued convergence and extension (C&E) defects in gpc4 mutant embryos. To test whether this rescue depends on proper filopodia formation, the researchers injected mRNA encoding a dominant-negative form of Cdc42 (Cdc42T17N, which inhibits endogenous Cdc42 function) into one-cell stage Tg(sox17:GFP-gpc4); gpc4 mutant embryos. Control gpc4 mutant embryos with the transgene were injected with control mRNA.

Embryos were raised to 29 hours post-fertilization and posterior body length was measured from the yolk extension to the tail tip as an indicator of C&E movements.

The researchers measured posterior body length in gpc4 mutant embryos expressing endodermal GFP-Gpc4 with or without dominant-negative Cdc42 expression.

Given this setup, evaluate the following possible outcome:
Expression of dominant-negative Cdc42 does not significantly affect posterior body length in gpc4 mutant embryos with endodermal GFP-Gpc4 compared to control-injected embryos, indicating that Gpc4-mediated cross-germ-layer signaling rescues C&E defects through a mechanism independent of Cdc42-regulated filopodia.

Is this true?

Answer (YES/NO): NO